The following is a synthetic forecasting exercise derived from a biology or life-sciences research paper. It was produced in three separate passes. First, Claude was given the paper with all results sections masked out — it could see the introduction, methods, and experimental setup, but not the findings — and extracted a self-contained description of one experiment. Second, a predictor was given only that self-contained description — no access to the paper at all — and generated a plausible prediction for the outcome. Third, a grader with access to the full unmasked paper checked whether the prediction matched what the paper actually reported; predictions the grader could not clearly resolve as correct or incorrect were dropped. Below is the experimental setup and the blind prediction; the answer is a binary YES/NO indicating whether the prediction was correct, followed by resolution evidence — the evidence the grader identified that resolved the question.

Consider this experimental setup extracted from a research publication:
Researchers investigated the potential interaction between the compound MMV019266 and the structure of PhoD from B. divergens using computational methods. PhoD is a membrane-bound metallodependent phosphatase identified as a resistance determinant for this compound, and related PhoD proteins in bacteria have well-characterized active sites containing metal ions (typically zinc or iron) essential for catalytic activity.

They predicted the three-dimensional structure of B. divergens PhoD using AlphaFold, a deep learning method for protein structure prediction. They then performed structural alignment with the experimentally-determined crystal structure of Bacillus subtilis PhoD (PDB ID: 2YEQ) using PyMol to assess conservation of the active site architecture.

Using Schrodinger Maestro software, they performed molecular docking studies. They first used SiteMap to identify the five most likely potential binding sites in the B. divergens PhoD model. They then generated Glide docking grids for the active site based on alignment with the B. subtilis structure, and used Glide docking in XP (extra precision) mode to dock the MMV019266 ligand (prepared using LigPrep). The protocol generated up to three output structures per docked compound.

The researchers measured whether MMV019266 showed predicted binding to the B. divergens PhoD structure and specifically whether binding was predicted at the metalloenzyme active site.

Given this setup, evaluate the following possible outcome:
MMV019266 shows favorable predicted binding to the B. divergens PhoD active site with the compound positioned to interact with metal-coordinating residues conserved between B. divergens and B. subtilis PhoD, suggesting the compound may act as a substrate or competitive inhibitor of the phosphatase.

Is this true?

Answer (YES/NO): NO